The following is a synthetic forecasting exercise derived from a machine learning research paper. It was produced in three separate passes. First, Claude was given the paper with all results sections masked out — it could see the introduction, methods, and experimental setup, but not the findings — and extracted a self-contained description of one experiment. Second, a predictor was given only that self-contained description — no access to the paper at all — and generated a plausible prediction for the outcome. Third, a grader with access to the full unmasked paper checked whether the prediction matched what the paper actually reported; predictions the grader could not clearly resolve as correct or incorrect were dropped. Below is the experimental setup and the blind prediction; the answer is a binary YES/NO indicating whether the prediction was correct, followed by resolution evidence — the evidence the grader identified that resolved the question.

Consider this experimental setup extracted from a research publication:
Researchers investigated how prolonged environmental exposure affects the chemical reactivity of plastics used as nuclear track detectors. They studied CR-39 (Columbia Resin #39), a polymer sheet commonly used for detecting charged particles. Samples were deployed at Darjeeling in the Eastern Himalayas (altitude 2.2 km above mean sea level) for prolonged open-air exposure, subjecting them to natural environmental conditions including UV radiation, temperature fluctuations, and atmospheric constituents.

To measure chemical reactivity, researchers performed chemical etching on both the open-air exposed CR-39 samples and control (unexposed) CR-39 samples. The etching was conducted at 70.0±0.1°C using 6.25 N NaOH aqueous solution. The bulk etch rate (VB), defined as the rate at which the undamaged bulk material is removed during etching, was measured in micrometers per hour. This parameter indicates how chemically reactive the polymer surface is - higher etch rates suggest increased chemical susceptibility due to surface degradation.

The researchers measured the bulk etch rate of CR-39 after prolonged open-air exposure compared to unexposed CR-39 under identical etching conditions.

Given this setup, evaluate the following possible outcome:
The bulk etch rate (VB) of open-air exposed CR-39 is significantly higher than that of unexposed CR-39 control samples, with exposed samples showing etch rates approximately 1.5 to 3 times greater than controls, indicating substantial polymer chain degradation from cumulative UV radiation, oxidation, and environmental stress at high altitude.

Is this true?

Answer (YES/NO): NO